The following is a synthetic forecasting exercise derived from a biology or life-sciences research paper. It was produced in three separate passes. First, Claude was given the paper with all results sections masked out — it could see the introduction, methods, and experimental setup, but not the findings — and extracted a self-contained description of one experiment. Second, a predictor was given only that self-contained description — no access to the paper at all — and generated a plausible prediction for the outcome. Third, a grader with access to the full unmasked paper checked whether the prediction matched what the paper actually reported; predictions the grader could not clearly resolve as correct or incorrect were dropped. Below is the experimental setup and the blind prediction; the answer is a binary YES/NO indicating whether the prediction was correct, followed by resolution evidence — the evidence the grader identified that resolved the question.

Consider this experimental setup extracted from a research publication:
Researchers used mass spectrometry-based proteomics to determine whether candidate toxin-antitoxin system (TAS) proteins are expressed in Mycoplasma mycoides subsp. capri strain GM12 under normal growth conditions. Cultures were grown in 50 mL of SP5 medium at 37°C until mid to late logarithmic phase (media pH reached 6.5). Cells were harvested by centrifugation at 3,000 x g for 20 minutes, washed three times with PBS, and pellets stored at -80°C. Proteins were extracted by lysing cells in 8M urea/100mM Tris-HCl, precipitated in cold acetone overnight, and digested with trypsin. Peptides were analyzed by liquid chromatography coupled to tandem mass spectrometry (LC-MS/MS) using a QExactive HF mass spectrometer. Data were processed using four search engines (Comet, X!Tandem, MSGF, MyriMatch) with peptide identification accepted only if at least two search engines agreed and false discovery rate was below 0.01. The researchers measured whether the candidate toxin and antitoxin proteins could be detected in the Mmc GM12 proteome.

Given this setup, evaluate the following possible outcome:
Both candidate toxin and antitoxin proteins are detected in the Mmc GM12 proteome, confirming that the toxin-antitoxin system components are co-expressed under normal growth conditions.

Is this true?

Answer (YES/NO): NO